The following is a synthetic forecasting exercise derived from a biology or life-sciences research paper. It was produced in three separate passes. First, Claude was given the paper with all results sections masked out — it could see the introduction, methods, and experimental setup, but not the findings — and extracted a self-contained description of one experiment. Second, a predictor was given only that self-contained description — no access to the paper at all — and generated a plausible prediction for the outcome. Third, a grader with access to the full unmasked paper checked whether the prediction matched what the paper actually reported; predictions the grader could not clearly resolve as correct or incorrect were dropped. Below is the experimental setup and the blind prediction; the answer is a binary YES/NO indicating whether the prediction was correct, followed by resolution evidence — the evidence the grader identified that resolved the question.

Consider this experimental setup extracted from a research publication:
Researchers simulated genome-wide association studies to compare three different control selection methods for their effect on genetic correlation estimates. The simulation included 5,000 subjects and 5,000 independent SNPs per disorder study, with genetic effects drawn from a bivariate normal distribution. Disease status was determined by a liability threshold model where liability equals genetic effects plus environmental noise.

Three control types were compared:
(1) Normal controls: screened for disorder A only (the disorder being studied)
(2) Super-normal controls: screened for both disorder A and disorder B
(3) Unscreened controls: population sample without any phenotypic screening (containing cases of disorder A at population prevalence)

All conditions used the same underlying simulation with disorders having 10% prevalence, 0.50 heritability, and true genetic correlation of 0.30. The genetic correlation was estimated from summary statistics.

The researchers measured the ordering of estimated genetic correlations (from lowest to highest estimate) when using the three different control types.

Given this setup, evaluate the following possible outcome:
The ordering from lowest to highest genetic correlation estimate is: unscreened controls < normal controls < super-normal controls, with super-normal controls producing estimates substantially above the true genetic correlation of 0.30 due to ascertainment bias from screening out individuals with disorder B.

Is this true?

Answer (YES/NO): NO